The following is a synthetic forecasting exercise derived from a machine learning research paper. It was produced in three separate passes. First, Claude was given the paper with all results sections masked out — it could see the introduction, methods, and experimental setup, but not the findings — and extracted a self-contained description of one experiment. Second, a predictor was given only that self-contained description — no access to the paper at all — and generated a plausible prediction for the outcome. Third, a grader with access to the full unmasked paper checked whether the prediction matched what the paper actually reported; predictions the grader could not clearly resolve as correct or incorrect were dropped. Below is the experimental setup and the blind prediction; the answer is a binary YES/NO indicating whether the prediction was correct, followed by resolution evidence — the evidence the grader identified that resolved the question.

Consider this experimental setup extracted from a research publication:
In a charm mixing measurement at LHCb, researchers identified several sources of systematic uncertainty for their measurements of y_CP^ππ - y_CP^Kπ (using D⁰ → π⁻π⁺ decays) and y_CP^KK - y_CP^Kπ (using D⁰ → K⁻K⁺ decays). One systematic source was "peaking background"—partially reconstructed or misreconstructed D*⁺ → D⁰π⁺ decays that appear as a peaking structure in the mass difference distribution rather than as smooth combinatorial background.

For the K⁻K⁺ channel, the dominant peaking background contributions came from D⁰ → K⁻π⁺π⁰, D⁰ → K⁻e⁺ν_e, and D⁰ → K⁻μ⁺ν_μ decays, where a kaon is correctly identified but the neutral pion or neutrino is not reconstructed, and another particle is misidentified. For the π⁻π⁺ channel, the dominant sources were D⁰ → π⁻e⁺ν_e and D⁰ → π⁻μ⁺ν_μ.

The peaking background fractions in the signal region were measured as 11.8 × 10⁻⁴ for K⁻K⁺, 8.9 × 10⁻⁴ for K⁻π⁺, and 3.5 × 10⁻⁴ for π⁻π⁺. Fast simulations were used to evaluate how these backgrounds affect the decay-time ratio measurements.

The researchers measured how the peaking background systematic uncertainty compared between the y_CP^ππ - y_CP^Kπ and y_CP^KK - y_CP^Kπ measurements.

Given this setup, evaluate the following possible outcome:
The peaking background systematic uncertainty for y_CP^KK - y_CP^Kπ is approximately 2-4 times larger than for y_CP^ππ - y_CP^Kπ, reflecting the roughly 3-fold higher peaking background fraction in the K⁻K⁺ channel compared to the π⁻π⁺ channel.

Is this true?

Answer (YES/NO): NO